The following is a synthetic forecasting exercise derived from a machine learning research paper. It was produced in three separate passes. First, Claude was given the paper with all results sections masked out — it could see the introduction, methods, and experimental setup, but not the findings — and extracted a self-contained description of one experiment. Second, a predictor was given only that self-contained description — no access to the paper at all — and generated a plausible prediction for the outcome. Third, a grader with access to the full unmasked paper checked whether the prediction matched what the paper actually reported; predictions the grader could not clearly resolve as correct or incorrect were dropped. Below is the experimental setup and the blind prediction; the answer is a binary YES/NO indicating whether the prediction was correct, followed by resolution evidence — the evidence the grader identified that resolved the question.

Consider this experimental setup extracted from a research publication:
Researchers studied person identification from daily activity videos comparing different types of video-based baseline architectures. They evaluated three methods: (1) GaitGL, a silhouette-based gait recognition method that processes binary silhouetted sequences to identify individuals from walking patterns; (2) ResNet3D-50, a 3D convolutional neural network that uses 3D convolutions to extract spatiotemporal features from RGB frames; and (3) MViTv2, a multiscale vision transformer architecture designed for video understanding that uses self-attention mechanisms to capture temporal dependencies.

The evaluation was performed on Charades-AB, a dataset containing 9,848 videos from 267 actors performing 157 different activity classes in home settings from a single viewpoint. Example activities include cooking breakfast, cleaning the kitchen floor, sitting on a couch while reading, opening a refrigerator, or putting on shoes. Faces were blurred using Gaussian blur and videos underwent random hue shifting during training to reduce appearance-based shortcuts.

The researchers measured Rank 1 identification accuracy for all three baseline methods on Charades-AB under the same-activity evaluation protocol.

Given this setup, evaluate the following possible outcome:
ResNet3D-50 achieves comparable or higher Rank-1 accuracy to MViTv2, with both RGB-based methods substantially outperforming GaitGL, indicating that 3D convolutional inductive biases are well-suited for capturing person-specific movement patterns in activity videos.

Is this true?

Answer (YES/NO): YES